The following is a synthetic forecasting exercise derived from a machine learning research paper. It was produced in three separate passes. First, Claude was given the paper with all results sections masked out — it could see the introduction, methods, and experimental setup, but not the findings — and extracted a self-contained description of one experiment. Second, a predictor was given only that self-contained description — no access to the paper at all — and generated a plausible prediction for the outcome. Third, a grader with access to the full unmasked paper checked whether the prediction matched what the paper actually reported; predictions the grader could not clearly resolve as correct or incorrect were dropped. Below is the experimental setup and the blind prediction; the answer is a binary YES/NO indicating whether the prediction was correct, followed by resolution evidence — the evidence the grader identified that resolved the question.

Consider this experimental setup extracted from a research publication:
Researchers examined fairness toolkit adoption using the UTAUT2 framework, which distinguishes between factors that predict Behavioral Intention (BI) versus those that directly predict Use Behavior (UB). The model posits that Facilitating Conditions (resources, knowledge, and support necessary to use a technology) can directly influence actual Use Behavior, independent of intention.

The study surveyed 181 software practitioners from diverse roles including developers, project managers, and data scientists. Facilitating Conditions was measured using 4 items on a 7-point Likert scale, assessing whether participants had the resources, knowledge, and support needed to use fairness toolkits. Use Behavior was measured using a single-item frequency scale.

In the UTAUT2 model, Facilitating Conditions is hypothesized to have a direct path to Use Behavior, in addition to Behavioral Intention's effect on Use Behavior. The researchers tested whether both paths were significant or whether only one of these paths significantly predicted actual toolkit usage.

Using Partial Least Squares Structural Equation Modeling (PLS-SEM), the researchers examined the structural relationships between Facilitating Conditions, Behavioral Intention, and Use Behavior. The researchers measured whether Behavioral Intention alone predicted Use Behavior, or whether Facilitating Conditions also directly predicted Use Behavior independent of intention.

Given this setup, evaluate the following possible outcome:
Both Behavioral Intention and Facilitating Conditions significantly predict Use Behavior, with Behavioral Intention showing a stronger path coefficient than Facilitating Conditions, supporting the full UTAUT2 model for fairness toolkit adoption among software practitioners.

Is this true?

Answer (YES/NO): NO